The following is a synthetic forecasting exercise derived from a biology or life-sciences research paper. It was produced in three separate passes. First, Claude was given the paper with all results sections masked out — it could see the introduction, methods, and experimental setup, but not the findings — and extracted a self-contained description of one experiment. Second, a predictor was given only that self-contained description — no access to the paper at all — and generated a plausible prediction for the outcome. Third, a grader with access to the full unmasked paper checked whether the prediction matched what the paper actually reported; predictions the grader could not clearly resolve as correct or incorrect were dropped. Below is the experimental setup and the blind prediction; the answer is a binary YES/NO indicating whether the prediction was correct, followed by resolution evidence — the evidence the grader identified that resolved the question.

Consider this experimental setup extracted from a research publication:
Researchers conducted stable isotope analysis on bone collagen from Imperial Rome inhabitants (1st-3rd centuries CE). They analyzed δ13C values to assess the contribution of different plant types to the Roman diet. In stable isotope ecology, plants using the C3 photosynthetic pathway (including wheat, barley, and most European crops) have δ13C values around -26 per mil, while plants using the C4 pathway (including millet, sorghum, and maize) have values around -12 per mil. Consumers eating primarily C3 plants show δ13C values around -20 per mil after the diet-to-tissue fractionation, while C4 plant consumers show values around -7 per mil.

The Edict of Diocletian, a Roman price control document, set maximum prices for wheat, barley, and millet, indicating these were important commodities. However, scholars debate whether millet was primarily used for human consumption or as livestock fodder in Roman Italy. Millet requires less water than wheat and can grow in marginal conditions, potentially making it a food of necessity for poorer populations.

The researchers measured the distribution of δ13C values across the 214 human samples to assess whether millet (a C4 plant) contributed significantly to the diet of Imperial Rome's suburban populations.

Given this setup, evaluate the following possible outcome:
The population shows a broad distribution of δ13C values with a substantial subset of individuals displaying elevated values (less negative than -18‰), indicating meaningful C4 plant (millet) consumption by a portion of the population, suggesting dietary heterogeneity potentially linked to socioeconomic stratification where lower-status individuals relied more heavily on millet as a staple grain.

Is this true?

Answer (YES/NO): NO